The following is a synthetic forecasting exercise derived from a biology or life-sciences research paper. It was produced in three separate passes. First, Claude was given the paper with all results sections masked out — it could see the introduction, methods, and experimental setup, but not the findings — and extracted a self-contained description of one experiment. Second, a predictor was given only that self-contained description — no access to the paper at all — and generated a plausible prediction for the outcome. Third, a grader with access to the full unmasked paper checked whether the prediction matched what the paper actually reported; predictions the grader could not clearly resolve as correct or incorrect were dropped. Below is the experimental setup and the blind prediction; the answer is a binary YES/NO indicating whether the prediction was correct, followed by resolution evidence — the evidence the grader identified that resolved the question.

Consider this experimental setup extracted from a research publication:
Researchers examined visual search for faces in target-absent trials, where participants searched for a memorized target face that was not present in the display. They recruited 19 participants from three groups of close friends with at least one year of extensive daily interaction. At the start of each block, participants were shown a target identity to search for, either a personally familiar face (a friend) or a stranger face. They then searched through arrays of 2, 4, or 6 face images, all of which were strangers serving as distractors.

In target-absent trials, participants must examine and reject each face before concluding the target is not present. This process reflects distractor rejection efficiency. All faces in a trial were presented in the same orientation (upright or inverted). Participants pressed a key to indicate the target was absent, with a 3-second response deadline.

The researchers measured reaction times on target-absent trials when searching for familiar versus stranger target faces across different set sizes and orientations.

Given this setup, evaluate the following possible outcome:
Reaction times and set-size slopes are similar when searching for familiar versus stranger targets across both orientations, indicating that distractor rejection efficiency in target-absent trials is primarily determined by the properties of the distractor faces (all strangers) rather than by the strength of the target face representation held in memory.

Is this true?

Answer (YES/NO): NO